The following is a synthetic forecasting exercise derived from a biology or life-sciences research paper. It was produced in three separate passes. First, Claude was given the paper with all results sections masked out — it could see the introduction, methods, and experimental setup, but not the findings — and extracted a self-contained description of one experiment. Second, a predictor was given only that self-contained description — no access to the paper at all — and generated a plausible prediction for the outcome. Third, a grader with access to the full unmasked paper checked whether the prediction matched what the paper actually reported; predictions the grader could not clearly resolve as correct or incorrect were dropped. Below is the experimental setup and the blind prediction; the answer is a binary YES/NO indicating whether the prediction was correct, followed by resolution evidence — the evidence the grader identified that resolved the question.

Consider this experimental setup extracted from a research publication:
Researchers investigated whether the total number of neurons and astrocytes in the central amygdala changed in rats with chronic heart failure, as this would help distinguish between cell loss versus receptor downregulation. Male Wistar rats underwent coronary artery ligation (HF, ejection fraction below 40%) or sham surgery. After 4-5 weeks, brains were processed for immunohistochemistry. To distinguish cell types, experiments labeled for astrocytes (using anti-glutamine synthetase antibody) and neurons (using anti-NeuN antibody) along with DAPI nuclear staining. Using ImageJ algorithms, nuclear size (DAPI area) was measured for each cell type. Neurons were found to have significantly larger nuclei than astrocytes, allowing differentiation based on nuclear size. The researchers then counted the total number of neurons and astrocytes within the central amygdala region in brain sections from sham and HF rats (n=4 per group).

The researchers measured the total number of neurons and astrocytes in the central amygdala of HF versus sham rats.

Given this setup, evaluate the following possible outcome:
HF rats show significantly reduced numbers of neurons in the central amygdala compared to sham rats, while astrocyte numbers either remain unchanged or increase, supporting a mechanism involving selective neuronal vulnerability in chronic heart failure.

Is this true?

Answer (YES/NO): NO